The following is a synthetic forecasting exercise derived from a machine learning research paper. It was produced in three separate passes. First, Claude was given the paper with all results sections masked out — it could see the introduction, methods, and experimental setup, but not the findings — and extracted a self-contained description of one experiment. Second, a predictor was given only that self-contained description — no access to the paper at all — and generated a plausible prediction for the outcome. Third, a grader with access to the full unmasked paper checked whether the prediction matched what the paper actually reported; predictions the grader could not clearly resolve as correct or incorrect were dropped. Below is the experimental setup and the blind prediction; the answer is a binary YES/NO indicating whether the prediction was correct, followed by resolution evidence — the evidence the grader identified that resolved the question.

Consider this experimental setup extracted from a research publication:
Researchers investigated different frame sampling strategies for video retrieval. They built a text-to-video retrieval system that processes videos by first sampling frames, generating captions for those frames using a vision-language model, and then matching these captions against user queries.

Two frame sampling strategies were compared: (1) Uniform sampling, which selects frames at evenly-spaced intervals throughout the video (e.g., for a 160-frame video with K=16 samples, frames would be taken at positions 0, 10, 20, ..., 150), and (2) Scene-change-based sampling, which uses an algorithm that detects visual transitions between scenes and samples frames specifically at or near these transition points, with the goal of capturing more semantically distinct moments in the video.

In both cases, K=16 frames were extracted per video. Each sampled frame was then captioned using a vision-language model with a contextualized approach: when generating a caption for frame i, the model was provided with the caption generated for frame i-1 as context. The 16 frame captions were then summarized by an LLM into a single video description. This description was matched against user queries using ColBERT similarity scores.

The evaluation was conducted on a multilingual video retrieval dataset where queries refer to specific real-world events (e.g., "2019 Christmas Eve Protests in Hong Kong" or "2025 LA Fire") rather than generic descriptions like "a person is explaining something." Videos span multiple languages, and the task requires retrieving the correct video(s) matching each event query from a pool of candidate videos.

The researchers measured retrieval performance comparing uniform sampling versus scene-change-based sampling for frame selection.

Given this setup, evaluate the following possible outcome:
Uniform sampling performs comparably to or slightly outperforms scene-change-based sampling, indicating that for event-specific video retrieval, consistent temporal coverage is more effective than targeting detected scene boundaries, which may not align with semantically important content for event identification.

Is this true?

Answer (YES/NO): YES